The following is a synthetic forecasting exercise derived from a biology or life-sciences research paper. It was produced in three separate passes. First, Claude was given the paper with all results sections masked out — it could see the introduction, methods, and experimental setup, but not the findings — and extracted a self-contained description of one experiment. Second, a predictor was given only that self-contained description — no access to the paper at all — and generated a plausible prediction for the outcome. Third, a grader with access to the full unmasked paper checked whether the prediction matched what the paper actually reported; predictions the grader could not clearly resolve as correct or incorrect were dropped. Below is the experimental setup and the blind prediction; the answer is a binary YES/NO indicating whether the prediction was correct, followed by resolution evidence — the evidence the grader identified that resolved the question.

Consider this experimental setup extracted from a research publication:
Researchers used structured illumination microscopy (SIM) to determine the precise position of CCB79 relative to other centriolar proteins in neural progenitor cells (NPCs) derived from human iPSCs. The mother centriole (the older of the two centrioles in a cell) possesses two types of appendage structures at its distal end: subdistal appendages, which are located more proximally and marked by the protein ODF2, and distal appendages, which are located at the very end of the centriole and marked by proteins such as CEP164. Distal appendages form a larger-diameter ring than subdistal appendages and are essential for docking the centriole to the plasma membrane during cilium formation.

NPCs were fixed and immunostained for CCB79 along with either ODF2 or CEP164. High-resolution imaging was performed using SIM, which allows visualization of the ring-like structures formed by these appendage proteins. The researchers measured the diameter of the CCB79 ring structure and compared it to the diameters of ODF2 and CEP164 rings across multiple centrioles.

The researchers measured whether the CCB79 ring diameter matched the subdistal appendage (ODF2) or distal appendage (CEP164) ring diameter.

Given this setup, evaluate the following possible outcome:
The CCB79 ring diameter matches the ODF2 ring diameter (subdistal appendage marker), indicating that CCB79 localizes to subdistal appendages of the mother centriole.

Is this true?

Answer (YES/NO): NO